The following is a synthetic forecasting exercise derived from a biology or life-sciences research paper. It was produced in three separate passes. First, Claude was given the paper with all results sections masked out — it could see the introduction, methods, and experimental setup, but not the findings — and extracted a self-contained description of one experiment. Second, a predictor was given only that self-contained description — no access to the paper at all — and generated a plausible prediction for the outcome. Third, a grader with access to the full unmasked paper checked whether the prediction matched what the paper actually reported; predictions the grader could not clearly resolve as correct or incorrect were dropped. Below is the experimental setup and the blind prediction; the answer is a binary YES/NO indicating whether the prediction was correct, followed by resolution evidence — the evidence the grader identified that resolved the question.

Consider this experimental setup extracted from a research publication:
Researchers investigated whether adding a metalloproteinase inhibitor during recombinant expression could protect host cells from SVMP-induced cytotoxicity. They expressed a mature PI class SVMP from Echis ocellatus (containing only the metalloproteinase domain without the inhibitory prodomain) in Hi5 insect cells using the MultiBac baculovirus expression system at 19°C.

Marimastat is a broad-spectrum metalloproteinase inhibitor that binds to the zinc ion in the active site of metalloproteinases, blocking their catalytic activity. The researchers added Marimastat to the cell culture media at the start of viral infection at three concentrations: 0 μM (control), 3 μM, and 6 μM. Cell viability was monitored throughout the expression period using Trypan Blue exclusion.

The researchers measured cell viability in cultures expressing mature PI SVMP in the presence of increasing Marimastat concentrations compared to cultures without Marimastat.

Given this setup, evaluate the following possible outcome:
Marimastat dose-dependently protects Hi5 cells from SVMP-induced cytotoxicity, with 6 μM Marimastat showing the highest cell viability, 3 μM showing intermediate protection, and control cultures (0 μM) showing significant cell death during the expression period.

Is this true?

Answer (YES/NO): NO